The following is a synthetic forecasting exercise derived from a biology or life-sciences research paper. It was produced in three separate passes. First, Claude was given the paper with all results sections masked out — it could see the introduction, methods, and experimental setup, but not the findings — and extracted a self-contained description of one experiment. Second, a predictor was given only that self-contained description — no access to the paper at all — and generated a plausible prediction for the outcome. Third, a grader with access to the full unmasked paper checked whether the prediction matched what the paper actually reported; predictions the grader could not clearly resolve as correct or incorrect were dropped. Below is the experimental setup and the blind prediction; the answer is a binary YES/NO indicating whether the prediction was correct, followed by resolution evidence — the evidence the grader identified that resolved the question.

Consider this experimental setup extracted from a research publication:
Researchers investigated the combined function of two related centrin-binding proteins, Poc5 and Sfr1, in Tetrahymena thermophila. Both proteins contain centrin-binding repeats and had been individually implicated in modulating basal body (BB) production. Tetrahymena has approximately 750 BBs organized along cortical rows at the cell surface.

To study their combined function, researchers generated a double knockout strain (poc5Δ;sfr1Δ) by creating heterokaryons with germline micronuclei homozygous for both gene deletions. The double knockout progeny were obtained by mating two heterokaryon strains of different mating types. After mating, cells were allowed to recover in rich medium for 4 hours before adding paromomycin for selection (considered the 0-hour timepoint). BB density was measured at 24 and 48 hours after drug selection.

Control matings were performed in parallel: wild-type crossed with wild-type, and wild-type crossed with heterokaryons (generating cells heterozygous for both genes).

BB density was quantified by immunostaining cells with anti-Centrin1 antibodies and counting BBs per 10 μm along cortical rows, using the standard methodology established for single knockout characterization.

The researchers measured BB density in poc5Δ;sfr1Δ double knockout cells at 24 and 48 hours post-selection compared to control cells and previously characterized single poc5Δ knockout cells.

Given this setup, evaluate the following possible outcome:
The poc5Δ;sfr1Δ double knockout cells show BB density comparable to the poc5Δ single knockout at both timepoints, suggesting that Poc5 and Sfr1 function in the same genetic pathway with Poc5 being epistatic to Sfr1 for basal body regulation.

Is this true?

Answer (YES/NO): NO